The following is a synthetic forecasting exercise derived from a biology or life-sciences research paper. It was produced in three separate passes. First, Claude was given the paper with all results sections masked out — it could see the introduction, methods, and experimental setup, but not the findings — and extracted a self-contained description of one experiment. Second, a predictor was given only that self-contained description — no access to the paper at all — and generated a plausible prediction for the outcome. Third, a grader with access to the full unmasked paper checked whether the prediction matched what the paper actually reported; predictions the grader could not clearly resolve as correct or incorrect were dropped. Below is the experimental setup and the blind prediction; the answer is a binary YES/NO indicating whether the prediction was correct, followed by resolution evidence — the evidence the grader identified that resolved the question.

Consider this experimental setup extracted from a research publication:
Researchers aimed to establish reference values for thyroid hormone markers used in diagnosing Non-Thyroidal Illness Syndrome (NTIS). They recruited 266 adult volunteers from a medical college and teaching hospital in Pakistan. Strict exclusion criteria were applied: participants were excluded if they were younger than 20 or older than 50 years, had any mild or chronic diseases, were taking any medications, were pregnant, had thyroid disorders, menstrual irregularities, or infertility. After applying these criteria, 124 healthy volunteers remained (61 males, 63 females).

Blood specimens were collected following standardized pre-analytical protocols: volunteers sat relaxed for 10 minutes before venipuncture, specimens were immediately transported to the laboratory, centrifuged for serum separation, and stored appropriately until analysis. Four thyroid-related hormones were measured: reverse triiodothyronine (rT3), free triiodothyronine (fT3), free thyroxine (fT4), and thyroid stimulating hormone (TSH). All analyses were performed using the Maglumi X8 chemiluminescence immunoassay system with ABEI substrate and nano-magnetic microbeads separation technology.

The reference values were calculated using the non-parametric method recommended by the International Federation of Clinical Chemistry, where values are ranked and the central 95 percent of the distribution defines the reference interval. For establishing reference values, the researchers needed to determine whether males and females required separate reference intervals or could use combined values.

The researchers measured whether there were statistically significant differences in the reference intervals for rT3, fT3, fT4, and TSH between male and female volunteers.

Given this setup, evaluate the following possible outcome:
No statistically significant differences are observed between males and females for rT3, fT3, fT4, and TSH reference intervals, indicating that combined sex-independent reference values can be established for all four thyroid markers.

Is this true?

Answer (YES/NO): YES